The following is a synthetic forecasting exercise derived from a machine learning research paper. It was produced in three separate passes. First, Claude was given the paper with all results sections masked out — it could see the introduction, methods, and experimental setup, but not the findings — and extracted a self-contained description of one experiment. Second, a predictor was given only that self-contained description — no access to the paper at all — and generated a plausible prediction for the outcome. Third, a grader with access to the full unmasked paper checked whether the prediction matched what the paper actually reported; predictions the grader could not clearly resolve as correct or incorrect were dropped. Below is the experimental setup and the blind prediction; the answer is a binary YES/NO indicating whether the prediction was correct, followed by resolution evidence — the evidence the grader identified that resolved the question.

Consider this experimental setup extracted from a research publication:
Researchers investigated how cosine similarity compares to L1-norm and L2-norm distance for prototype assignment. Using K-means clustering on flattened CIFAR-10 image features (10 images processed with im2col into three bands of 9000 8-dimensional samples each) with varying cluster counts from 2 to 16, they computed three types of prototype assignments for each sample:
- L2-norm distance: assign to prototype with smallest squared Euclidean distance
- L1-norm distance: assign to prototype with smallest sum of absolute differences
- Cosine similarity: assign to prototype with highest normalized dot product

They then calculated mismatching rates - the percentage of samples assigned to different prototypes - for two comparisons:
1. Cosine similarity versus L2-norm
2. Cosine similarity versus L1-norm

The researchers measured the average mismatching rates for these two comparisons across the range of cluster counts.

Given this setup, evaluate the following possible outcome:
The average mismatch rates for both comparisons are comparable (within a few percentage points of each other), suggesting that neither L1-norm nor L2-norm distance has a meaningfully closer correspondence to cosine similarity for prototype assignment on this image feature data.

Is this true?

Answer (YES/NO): NO